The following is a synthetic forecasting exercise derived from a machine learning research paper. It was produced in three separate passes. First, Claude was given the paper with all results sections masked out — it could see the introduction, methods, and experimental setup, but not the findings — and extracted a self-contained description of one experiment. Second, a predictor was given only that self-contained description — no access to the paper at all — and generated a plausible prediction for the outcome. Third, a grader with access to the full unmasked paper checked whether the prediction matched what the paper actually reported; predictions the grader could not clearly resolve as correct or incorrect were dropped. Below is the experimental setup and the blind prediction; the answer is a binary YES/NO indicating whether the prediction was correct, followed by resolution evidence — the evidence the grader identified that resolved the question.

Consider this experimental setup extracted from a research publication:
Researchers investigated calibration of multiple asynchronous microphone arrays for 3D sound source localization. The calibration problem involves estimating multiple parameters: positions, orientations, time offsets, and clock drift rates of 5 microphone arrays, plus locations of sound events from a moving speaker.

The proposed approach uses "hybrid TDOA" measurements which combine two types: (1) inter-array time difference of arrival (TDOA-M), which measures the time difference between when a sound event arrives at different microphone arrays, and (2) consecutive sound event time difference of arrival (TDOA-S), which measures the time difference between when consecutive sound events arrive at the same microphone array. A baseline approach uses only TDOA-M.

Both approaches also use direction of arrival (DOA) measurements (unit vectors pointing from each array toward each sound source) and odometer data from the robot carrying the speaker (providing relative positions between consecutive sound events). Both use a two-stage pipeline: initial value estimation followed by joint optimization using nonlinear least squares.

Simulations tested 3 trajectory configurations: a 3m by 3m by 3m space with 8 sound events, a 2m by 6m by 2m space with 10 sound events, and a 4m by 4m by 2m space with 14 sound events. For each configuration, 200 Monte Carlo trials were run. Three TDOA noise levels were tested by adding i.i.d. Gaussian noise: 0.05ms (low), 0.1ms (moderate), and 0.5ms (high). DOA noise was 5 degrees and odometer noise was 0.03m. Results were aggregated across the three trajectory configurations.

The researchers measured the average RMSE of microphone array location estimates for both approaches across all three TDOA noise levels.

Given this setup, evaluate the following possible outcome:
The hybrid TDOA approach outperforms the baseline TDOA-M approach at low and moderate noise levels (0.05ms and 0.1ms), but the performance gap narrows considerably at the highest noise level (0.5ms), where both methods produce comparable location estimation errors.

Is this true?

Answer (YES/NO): NO